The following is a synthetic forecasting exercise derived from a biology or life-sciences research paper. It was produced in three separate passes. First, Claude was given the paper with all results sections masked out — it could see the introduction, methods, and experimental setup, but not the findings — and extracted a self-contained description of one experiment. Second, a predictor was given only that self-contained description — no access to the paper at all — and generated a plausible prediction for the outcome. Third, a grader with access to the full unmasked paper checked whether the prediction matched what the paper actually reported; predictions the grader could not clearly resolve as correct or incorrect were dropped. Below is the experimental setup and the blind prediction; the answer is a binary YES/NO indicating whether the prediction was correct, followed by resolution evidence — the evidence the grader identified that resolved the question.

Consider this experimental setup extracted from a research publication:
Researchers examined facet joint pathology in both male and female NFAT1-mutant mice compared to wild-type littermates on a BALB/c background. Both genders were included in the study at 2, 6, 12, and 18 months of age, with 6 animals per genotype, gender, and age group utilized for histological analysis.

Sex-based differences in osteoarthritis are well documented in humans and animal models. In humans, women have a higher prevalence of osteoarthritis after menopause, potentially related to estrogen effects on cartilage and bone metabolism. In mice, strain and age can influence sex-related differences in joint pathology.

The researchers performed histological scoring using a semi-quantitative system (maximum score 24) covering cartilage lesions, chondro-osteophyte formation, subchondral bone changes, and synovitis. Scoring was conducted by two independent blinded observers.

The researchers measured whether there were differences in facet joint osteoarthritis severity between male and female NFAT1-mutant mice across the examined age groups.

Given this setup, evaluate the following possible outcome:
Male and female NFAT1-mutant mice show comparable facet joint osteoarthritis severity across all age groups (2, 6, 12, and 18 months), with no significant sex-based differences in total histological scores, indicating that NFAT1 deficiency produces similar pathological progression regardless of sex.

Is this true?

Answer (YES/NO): YES